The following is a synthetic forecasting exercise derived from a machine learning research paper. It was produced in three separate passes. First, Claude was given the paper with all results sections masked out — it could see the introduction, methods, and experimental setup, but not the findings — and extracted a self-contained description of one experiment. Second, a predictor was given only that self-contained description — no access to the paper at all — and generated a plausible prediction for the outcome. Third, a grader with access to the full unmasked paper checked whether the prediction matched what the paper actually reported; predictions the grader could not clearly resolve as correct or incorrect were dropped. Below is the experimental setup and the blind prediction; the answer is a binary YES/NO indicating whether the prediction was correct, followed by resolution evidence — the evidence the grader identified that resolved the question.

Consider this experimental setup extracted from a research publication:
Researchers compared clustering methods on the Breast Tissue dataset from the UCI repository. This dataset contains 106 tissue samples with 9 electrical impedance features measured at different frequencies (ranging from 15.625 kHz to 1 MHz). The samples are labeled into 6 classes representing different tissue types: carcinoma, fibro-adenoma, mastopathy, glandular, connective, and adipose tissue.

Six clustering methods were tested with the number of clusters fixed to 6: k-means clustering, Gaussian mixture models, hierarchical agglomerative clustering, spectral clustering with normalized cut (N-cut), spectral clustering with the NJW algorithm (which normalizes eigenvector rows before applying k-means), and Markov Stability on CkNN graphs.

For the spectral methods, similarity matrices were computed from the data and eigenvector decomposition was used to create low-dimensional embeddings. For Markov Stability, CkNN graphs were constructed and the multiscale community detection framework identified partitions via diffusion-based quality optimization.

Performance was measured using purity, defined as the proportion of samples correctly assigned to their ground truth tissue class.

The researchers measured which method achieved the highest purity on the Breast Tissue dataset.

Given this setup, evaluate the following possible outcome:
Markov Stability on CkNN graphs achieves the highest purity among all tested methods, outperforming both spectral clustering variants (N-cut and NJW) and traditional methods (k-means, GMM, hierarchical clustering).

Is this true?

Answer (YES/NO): NO